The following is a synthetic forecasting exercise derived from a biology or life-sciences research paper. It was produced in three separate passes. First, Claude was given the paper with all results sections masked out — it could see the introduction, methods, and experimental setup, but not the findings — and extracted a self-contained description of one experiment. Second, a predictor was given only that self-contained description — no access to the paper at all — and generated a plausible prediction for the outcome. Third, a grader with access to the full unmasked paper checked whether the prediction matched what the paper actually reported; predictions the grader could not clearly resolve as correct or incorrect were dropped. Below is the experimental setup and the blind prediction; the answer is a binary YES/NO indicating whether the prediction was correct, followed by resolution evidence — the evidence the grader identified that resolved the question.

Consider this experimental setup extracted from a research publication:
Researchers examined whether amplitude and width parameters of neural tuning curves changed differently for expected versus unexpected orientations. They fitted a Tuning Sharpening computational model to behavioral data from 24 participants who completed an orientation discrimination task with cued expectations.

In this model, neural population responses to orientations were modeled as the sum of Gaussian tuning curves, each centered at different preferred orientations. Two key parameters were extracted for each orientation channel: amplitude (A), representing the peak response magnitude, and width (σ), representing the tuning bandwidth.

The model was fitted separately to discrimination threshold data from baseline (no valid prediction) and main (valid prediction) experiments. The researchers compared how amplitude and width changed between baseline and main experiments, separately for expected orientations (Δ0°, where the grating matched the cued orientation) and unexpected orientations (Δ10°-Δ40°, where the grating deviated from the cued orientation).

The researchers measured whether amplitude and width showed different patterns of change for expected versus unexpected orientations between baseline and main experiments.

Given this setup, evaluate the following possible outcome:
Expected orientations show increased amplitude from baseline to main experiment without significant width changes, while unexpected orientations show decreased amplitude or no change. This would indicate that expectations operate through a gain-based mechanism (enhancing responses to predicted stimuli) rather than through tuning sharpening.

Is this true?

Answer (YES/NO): NO